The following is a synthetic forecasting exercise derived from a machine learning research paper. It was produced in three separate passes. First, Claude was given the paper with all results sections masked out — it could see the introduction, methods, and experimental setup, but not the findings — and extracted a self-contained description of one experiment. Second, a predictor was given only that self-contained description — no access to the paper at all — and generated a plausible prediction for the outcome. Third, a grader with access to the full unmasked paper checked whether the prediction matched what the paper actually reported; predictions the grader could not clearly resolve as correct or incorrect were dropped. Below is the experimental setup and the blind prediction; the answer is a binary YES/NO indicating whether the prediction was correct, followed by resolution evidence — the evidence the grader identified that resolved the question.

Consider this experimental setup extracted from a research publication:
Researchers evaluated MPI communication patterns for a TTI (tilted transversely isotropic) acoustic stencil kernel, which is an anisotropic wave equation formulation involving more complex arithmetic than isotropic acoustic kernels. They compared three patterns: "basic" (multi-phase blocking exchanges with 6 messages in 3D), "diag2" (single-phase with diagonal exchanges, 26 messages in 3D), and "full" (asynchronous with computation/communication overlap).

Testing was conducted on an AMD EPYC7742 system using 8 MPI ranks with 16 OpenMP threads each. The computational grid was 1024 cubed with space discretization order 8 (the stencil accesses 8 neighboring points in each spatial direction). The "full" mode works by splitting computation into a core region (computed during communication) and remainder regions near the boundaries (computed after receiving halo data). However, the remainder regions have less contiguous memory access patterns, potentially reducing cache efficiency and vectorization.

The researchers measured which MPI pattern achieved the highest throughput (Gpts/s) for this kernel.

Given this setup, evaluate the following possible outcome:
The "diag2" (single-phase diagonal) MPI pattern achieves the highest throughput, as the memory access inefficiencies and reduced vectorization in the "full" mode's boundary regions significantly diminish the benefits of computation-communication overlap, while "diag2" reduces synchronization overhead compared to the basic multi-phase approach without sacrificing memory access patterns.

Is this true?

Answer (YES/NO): YES